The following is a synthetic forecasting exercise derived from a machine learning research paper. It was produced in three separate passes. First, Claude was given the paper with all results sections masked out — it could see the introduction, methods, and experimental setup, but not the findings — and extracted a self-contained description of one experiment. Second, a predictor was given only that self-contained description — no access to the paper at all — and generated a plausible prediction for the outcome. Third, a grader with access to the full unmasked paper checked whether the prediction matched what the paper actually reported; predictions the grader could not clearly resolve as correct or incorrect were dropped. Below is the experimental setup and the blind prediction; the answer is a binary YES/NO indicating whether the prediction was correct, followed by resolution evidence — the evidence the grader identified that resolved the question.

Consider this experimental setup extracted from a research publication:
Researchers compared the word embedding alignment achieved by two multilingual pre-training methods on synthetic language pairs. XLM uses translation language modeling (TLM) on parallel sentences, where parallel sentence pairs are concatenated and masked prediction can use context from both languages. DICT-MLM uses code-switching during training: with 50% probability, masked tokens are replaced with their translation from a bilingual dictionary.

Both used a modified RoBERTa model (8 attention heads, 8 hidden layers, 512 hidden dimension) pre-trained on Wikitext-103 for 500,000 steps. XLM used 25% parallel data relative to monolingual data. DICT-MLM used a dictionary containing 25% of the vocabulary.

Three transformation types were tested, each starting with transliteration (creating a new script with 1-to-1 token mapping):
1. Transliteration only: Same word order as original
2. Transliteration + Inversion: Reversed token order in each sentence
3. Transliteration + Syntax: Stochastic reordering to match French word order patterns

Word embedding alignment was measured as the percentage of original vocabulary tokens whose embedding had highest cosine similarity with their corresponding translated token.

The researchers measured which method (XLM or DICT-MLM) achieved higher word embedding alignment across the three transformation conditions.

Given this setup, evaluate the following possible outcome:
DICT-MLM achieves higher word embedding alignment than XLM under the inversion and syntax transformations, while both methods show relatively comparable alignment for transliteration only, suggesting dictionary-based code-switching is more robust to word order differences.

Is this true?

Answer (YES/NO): NO